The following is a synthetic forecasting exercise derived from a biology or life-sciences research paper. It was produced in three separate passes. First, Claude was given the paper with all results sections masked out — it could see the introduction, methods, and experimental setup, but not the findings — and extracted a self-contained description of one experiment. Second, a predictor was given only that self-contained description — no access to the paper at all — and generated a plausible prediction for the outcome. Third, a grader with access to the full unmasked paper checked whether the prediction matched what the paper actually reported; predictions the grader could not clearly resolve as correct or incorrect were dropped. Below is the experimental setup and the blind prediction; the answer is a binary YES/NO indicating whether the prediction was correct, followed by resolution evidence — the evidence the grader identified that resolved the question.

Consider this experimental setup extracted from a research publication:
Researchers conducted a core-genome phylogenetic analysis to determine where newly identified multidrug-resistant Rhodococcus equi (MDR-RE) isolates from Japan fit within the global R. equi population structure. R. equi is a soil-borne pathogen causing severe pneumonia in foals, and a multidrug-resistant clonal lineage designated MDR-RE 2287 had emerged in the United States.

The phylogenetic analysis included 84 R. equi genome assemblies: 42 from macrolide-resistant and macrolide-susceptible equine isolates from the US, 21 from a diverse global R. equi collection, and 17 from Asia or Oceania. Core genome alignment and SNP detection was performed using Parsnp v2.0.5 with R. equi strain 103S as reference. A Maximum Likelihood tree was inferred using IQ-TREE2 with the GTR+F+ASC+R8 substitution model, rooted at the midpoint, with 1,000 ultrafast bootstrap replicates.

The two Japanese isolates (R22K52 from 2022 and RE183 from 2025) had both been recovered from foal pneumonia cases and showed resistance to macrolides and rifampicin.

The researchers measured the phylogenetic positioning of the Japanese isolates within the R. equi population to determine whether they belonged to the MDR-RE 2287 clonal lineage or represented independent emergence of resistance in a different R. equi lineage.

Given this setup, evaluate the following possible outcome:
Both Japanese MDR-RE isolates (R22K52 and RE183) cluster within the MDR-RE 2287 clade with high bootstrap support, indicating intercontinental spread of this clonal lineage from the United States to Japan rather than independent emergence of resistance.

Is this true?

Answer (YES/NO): YES